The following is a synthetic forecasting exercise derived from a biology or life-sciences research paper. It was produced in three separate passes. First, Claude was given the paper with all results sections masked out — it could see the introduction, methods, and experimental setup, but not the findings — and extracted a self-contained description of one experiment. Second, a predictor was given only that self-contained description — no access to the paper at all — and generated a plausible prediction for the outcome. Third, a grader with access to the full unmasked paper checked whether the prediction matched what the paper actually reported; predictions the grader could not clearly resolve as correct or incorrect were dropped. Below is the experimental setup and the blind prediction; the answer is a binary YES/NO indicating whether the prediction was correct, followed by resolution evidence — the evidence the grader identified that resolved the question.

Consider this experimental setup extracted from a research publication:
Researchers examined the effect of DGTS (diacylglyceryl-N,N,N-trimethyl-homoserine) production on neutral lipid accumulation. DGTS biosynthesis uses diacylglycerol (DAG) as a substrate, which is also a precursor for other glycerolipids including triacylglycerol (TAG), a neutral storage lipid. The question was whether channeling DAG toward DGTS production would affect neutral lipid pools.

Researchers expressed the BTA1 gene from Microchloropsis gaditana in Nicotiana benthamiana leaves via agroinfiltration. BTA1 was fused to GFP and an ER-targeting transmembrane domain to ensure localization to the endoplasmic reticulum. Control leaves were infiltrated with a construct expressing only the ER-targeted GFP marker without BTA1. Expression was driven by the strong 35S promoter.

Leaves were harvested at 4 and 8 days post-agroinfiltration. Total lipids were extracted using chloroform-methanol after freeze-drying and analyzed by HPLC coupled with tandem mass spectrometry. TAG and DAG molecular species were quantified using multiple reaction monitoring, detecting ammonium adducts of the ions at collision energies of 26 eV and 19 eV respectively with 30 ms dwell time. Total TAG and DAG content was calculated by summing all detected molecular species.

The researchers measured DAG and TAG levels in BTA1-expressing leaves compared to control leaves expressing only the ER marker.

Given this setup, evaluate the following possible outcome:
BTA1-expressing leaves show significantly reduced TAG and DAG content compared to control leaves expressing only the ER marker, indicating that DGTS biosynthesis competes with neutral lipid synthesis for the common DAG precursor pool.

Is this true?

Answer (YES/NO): NO